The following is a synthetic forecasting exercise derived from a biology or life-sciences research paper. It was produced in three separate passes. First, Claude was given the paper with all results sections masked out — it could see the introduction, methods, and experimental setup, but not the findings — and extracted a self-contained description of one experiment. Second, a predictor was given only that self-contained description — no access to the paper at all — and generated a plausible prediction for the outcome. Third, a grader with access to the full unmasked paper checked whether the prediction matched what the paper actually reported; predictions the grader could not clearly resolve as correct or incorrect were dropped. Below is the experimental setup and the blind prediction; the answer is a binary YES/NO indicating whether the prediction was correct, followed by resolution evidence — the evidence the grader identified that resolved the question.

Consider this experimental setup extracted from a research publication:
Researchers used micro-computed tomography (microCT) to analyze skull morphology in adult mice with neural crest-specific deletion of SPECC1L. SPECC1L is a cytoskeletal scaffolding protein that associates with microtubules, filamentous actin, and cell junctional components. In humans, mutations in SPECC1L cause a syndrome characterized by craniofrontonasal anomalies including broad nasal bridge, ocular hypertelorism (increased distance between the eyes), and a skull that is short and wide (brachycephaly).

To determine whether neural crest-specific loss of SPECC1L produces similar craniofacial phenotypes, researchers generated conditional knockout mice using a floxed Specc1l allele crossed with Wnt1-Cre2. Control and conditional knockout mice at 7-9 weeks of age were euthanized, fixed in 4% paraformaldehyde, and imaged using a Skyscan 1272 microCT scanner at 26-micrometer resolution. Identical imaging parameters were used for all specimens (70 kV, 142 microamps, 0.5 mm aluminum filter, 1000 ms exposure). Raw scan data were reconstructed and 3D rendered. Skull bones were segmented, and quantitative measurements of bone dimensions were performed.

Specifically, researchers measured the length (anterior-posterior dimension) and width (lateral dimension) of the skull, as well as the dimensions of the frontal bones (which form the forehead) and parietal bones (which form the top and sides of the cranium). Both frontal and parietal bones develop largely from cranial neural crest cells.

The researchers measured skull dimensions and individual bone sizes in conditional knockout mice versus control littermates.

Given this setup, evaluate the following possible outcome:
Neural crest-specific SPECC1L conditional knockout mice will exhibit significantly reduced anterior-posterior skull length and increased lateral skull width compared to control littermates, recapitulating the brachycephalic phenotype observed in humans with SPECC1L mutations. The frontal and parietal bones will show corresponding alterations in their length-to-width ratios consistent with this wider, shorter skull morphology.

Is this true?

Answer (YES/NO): NO